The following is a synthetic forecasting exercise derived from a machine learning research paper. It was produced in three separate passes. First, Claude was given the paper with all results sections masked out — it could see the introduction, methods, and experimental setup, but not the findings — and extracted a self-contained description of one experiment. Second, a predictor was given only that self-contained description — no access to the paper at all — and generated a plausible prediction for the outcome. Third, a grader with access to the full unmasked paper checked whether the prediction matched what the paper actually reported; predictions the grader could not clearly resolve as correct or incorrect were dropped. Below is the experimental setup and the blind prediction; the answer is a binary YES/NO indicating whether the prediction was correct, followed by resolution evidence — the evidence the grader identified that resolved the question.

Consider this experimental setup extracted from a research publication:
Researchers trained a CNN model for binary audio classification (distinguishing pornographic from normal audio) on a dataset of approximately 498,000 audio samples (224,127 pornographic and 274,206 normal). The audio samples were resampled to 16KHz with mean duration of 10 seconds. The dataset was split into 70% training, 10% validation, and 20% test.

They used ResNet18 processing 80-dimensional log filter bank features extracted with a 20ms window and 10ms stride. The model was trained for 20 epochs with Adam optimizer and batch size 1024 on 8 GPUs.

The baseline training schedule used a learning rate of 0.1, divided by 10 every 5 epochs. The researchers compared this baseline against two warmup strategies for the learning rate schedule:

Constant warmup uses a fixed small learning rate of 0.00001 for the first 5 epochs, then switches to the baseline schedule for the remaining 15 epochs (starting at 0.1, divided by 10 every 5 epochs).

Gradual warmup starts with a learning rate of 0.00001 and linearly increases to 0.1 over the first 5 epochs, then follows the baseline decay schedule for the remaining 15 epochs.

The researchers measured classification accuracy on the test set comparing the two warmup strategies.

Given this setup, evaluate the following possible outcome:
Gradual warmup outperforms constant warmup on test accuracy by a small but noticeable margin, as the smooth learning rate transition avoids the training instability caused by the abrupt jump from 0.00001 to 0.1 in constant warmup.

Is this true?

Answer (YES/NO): YES